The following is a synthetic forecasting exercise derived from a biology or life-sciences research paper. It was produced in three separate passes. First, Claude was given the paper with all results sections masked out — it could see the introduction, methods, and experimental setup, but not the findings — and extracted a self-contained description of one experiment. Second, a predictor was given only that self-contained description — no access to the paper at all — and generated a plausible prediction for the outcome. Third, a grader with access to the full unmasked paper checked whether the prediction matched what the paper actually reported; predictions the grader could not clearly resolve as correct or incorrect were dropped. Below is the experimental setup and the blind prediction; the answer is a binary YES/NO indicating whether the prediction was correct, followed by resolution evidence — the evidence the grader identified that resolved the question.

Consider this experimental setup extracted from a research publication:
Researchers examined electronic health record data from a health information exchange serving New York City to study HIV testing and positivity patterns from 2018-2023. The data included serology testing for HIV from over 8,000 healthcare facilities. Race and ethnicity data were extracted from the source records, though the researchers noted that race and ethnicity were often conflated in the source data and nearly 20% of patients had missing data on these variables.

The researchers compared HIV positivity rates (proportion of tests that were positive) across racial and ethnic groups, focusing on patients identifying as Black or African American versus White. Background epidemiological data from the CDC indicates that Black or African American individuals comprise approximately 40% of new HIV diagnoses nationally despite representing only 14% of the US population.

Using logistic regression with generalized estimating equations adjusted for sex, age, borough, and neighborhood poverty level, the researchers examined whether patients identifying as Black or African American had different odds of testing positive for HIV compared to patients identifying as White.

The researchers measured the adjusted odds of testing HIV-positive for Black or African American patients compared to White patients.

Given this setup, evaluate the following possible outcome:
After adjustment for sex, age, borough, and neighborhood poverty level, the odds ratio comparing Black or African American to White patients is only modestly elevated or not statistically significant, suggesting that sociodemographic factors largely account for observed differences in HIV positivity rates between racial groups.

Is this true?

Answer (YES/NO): NO